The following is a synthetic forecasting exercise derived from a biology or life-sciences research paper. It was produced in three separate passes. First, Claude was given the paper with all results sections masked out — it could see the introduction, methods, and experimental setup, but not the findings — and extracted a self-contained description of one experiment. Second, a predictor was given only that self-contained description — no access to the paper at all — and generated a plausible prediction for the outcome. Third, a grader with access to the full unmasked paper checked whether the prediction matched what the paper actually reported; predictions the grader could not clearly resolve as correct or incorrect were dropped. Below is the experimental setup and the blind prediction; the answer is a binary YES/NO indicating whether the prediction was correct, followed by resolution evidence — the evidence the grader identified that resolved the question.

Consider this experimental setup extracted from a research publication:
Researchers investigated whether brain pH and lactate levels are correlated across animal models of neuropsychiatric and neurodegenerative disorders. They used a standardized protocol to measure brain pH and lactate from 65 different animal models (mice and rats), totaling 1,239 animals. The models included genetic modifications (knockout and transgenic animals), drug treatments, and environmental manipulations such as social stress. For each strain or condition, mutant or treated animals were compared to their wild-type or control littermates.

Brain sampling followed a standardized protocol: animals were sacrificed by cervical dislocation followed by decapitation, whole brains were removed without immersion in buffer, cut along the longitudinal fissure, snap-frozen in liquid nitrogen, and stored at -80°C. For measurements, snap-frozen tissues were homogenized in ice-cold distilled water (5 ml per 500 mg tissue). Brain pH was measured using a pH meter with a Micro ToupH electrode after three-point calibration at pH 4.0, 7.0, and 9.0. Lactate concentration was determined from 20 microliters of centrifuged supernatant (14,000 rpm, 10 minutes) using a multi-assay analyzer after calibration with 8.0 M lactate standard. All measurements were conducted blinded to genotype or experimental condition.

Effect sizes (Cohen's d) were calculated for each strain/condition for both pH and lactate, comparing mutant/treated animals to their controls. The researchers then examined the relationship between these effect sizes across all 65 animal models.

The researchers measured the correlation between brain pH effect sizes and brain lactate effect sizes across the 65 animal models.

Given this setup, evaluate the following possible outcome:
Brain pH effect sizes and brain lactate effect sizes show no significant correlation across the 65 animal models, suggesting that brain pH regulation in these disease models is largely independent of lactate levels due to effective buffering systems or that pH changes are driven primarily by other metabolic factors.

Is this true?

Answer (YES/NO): NO